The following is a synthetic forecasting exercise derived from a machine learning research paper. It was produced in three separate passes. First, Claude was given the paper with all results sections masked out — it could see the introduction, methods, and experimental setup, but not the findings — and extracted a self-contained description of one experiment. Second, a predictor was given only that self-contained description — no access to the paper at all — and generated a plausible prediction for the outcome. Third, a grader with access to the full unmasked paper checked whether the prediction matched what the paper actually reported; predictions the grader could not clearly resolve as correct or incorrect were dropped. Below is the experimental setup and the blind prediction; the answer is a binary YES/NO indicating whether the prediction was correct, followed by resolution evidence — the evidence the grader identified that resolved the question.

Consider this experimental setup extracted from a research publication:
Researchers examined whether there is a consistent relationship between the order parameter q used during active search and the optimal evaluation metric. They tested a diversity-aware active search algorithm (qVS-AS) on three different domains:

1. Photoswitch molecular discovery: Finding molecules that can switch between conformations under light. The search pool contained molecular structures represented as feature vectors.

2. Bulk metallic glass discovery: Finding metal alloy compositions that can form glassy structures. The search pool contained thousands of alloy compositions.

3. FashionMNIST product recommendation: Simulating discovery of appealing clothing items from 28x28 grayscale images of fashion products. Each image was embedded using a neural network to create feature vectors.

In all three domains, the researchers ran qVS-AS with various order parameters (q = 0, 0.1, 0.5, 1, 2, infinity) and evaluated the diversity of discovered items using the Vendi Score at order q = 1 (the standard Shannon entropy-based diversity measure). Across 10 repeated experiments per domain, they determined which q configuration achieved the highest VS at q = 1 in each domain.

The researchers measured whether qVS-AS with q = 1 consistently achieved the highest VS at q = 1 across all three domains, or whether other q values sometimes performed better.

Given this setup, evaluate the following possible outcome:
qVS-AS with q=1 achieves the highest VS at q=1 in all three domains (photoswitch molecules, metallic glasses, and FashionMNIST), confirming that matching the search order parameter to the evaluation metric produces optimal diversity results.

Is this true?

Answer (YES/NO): NO